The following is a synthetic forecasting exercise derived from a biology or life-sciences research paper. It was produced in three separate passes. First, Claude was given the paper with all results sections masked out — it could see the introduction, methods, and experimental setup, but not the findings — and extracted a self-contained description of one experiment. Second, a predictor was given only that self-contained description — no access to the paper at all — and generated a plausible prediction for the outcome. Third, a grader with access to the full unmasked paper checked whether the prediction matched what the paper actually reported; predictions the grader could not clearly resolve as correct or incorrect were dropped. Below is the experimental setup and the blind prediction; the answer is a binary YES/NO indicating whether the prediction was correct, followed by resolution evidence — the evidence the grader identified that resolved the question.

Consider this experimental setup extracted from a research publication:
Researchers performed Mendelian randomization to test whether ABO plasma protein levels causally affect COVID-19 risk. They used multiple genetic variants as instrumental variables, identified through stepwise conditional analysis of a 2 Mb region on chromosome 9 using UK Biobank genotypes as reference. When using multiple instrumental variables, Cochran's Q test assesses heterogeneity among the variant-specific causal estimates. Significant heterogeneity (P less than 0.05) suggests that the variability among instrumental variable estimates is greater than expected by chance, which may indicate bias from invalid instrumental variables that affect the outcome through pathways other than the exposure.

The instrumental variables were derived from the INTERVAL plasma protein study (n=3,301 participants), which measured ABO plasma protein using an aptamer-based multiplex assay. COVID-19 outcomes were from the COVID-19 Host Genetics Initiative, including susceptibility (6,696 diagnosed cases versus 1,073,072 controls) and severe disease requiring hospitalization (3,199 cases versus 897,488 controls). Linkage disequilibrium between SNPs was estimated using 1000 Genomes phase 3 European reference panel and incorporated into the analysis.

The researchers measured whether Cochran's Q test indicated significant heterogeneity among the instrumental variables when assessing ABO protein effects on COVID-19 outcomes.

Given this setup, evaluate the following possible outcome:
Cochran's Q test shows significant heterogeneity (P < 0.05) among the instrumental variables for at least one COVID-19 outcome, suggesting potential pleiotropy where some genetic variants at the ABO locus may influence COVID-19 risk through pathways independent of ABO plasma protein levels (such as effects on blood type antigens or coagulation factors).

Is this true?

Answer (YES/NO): NO